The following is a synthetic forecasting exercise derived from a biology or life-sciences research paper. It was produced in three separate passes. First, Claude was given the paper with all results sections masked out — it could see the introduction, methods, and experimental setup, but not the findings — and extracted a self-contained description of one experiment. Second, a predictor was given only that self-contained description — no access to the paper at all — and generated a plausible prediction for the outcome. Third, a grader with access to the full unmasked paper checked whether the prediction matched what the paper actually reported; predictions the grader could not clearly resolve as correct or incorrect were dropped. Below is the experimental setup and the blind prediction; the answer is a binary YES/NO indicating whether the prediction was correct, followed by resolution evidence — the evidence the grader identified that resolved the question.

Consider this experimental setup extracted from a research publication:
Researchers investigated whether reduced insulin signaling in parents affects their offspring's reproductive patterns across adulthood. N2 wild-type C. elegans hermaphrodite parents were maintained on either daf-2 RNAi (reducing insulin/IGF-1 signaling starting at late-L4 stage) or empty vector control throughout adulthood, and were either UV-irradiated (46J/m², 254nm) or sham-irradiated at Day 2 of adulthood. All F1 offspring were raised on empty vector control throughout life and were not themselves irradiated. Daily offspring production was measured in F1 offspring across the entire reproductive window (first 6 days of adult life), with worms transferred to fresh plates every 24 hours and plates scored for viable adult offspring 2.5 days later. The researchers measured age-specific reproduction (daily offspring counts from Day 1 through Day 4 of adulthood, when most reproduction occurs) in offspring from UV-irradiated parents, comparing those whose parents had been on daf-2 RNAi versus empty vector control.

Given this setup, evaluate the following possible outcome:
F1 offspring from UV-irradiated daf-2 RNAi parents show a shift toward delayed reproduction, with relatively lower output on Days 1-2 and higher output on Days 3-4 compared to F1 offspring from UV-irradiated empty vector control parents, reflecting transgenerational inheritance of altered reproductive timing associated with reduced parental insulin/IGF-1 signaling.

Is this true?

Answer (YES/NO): NO